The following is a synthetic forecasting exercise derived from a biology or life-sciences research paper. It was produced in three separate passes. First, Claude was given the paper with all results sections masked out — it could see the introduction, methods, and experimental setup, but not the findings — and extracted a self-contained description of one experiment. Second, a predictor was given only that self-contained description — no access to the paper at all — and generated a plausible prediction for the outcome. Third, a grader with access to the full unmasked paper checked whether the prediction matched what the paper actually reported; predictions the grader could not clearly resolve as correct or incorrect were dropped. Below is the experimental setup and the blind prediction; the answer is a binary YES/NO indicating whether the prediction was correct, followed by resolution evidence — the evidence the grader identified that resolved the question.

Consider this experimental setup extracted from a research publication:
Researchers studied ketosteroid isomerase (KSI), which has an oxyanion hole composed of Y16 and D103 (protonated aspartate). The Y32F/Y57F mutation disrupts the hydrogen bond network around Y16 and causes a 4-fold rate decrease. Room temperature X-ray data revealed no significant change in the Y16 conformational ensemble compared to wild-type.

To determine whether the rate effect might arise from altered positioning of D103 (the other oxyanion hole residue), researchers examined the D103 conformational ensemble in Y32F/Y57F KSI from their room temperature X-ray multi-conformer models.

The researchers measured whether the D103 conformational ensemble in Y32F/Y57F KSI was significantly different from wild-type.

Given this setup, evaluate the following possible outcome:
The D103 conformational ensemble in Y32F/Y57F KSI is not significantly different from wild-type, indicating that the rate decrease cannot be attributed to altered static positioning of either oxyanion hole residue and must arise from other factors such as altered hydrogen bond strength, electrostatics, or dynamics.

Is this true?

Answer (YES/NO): YES